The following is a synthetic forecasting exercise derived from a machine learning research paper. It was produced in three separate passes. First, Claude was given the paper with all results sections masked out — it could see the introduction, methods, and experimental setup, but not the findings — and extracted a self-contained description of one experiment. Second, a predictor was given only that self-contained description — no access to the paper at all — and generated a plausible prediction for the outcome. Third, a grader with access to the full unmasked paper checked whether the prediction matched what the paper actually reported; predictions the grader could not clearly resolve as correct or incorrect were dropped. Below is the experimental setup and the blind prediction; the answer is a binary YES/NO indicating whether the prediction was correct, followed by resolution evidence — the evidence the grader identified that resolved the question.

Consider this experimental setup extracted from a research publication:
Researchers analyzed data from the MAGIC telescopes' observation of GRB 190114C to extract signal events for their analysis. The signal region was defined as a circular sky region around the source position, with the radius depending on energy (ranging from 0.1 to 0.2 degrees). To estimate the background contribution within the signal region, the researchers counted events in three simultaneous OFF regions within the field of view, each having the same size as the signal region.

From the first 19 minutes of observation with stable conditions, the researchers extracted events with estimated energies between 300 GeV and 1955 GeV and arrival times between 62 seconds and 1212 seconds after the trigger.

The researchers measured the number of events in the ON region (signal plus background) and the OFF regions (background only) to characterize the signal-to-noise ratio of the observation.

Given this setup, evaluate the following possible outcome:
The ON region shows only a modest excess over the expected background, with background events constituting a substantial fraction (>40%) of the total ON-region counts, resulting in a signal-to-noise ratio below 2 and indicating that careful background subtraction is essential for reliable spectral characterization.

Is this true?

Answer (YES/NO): NO